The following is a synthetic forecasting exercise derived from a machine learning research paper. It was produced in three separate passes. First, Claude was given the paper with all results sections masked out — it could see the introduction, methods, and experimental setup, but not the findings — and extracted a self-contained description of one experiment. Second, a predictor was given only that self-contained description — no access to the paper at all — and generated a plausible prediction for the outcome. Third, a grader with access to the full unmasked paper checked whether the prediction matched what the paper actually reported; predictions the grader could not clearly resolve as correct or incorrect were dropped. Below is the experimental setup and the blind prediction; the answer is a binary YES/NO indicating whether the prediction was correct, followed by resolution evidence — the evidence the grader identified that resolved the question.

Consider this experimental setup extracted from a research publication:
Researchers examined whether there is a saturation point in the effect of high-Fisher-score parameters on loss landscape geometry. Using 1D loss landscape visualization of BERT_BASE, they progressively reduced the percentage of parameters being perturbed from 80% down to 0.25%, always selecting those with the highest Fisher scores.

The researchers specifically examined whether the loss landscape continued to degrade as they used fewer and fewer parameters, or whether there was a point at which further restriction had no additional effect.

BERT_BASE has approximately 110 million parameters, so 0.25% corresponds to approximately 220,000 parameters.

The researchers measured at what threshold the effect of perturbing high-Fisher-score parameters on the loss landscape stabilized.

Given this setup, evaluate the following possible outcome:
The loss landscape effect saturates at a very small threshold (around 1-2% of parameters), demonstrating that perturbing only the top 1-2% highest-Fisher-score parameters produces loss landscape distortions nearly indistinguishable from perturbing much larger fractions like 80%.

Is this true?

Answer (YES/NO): NO